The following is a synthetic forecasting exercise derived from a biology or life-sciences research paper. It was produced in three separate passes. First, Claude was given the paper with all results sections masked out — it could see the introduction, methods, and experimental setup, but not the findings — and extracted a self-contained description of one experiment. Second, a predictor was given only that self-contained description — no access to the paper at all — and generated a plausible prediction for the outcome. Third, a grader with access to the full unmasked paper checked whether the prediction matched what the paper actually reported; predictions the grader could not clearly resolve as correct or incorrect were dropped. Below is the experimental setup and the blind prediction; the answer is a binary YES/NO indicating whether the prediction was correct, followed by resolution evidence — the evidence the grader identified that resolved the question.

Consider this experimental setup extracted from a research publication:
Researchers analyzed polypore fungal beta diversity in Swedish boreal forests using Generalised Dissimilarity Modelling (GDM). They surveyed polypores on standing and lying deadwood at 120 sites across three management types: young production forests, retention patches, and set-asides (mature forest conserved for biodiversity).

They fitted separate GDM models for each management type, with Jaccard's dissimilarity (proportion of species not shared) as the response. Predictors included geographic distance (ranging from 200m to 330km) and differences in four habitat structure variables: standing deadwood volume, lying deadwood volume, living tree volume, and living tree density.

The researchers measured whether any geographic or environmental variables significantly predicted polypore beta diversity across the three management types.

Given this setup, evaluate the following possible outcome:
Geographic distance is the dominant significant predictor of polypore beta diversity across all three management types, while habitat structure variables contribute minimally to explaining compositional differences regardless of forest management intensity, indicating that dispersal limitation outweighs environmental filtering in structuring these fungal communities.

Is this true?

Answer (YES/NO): NO